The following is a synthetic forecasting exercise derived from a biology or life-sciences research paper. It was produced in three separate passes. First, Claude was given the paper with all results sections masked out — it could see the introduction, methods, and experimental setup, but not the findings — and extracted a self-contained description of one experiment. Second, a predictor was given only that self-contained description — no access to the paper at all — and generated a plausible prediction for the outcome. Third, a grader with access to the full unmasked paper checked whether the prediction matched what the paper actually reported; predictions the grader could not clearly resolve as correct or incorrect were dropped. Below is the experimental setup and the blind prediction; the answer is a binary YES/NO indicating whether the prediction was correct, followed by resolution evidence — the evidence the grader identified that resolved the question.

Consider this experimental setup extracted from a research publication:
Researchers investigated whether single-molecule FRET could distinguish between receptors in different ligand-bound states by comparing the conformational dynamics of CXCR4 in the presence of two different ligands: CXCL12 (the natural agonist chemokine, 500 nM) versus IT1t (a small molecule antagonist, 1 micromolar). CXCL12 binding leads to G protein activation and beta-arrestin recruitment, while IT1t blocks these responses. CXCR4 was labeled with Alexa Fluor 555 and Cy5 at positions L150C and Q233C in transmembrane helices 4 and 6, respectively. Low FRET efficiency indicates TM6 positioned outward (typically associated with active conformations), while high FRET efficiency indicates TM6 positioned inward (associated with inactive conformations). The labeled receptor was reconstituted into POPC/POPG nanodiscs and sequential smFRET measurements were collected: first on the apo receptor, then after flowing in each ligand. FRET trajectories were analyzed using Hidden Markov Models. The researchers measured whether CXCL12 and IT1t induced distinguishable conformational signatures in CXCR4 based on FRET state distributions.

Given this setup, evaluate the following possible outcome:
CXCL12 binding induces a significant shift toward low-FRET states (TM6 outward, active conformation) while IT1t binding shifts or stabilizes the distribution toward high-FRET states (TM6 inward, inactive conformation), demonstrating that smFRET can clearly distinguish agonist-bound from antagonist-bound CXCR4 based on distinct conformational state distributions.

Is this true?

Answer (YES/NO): NO